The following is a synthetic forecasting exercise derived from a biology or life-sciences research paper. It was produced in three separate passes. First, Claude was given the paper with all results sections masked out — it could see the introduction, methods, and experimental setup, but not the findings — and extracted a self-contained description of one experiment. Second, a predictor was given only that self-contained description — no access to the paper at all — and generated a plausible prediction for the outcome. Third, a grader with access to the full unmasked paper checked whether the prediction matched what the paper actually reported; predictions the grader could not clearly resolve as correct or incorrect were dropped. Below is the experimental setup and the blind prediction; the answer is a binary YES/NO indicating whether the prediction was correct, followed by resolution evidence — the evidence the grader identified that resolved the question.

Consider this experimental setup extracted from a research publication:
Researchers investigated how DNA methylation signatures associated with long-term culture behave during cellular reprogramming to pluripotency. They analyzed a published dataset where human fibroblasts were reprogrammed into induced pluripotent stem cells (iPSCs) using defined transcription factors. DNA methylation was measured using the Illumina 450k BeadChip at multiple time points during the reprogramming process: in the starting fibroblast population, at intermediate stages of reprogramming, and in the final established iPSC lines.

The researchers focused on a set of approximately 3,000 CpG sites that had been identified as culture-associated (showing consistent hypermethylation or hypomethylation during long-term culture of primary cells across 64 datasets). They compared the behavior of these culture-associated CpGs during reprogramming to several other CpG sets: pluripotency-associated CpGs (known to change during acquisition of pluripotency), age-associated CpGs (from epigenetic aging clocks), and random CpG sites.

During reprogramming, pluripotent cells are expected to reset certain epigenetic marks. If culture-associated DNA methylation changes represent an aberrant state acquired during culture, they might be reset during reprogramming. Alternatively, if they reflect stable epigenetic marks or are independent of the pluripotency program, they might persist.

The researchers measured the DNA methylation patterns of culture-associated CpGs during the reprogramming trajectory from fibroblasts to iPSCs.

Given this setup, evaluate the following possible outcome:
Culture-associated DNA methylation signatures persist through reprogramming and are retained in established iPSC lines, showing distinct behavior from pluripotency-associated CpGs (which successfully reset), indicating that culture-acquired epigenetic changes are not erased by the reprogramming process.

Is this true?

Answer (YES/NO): NO